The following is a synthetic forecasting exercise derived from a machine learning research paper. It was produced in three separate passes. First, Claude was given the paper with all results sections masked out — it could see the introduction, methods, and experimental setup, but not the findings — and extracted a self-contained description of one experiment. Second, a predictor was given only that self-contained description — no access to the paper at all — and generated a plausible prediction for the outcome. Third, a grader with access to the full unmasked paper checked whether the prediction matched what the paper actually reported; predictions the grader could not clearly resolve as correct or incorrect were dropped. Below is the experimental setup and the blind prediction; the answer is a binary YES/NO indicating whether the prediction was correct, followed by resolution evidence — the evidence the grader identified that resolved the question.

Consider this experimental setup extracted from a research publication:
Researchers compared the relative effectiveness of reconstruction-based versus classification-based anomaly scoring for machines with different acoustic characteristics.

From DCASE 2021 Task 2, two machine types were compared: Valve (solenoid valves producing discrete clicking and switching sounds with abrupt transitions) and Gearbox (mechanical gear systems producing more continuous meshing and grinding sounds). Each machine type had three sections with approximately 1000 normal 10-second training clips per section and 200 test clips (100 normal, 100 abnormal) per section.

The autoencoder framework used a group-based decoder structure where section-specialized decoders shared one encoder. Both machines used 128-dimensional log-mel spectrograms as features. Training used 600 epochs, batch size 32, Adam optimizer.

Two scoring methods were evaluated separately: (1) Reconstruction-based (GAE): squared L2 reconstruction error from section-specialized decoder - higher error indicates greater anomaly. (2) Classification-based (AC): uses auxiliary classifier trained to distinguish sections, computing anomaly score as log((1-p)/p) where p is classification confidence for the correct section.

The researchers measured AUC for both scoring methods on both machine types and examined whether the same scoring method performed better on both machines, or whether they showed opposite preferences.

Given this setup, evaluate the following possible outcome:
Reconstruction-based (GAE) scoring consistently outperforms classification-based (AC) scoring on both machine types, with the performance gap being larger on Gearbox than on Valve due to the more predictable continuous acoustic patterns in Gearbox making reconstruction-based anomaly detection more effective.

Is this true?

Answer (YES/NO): NO